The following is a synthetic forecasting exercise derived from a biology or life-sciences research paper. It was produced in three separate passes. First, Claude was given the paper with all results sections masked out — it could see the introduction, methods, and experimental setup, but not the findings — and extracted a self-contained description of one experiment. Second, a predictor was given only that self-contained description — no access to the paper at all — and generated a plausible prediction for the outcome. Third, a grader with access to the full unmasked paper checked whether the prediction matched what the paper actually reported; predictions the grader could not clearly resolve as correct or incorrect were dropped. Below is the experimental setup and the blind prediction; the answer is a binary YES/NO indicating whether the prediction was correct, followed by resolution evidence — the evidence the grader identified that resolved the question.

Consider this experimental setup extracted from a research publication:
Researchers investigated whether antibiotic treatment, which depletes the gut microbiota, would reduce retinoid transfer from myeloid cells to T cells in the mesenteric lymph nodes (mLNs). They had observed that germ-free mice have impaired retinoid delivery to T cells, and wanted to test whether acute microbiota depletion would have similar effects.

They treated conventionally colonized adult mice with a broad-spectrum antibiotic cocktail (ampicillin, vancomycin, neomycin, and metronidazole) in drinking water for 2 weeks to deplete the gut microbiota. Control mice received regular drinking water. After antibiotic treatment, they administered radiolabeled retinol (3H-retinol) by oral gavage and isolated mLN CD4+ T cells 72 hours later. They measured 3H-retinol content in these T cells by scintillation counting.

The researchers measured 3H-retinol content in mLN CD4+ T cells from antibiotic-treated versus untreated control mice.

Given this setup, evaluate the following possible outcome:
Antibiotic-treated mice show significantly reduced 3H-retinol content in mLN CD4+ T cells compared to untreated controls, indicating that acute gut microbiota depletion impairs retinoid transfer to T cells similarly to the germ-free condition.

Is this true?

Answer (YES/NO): YES